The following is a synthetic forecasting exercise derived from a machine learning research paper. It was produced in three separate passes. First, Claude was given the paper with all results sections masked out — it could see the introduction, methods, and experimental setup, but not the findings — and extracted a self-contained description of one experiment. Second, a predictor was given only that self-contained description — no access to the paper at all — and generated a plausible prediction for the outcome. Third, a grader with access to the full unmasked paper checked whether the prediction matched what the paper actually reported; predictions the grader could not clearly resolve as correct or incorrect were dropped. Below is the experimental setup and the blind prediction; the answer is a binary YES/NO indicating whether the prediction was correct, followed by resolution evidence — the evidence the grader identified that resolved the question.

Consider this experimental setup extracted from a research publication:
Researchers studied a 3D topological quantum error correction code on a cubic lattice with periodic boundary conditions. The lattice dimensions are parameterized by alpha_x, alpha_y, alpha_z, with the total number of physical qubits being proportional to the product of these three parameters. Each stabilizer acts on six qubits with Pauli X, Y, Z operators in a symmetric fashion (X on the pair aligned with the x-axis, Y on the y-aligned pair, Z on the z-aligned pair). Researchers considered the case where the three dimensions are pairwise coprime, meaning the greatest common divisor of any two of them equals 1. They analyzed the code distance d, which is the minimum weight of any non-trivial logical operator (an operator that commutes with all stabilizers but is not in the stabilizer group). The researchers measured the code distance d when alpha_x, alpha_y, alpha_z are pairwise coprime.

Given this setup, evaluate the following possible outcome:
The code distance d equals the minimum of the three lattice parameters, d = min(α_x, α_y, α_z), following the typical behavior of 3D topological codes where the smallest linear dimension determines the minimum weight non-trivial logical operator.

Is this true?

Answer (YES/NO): NO